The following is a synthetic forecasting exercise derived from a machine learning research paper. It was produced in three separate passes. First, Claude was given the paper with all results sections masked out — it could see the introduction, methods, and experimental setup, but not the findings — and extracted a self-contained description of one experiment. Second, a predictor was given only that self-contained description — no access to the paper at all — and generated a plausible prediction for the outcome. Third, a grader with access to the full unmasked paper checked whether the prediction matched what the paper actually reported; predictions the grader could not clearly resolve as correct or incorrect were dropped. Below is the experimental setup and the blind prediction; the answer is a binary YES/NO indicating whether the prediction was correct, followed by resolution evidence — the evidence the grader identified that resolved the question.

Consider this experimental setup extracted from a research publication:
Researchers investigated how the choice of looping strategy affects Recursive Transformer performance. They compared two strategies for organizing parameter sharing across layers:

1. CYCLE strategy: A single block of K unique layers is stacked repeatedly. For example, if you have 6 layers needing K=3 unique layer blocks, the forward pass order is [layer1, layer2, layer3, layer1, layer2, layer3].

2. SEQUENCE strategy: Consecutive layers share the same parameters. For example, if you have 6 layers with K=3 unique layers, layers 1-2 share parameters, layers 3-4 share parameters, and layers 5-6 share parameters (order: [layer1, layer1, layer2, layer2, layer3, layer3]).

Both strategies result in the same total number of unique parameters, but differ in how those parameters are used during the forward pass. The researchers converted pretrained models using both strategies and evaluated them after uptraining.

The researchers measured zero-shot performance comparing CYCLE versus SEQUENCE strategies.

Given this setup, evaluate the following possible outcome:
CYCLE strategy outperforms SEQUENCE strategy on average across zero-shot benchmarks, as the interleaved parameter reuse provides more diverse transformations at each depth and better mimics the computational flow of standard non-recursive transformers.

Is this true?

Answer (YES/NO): YES